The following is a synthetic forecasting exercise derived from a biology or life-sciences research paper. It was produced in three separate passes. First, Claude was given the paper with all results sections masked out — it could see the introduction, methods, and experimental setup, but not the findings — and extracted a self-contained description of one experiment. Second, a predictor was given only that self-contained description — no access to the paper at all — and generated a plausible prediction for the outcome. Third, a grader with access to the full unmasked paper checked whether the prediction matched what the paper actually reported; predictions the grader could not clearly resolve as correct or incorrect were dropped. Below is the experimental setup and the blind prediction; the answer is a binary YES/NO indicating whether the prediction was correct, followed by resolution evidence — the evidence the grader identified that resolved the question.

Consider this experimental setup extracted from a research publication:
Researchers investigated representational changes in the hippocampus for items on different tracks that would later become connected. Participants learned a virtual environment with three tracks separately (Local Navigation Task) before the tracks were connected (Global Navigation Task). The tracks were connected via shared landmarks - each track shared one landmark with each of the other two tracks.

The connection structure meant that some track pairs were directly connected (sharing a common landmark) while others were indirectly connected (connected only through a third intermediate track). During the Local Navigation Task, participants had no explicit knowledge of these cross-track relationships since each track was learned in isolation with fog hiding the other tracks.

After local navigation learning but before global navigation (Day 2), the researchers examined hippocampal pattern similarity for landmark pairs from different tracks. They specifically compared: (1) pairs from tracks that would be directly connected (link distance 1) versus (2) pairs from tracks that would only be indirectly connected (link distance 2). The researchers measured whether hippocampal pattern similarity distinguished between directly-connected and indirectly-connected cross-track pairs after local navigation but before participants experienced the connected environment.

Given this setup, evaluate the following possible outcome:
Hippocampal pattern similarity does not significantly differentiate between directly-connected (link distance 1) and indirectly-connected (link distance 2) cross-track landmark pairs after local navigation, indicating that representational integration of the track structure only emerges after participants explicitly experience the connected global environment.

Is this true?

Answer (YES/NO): NO